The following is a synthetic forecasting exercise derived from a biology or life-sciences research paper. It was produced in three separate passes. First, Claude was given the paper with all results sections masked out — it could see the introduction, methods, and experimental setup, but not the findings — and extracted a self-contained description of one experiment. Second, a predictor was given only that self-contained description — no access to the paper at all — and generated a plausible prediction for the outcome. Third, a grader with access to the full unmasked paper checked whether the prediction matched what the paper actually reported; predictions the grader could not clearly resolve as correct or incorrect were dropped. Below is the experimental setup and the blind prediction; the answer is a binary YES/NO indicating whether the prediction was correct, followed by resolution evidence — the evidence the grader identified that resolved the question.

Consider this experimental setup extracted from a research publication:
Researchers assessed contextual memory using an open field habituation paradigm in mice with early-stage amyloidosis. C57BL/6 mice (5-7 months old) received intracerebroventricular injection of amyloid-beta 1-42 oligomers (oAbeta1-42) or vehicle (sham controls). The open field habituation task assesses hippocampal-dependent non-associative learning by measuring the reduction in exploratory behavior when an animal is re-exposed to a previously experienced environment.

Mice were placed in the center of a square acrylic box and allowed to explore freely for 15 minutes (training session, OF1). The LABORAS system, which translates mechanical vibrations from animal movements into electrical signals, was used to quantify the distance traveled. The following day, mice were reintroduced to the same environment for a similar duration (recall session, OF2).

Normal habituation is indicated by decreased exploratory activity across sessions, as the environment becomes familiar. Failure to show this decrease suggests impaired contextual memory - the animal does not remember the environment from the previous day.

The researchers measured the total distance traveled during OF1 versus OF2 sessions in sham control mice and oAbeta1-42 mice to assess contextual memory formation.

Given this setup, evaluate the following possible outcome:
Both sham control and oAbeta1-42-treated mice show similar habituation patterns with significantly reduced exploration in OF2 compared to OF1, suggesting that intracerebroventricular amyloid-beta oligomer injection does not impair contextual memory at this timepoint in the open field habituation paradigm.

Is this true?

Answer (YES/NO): NO